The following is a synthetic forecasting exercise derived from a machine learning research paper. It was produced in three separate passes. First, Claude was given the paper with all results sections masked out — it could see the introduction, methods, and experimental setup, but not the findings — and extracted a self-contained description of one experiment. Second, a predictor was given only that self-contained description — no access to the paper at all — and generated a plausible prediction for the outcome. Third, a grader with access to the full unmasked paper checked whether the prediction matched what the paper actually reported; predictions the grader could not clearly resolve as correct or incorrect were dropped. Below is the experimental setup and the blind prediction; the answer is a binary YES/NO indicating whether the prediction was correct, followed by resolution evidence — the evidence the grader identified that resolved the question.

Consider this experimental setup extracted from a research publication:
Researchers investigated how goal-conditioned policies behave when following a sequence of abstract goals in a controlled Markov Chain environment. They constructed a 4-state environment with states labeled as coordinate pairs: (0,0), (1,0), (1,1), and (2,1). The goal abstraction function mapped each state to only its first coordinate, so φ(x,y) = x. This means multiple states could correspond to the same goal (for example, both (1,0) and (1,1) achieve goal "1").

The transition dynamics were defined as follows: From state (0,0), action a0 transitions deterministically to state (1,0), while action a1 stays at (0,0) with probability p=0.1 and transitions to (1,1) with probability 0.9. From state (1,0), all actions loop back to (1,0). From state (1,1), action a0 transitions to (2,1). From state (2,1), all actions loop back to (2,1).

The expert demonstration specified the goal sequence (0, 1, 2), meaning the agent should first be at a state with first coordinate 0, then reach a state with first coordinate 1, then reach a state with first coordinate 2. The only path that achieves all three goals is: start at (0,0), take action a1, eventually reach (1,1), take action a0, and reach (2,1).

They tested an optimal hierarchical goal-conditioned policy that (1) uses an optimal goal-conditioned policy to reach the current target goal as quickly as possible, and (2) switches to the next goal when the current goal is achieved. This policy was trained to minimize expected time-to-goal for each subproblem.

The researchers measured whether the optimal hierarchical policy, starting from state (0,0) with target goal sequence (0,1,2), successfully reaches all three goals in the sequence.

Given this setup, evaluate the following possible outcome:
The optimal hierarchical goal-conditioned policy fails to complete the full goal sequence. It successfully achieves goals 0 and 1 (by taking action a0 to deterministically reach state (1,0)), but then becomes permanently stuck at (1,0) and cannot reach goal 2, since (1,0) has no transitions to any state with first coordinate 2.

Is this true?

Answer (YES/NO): YES